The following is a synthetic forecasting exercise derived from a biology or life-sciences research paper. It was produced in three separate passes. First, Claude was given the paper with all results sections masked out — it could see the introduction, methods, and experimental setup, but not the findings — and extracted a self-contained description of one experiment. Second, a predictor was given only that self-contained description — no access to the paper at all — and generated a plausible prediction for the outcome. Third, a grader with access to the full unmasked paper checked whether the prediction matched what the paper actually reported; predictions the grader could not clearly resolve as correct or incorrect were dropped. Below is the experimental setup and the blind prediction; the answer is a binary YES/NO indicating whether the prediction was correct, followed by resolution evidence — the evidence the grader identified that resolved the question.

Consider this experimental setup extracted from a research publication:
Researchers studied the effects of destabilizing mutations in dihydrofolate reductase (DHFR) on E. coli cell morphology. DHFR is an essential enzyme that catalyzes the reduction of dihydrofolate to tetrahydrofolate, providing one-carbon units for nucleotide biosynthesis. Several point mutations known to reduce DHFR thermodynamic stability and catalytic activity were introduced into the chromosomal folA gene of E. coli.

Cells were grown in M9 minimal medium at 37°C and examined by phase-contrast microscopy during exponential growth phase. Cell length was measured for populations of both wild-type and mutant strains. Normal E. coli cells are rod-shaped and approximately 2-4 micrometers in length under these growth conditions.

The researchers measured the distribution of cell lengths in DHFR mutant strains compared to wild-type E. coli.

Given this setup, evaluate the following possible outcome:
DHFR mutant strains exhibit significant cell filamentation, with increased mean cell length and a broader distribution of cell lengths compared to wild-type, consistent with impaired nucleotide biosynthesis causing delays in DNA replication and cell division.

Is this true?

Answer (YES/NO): NO